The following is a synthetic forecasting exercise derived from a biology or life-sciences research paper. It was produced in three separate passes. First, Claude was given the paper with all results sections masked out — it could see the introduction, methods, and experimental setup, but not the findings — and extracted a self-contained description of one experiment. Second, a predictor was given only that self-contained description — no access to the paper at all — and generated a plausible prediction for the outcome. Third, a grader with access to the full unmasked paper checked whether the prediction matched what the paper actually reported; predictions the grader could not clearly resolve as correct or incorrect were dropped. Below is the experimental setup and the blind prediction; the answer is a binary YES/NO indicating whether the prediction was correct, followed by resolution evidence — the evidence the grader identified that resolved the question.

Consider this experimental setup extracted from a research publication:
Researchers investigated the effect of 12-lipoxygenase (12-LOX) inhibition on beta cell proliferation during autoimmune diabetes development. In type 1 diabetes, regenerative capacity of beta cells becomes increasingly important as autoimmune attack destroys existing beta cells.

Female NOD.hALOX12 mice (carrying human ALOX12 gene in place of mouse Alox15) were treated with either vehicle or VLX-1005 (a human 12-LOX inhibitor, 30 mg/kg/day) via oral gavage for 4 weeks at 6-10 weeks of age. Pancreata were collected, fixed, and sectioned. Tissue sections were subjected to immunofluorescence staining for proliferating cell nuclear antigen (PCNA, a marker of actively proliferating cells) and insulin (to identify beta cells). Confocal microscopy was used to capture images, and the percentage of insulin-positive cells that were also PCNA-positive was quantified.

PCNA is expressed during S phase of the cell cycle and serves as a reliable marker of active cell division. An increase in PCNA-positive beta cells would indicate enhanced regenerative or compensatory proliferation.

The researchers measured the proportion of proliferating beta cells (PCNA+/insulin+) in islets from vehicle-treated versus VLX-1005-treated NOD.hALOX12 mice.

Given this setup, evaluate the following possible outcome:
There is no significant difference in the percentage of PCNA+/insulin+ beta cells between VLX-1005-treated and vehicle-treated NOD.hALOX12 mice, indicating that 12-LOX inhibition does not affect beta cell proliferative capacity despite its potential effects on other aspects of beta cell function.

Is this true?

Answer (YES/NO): NO